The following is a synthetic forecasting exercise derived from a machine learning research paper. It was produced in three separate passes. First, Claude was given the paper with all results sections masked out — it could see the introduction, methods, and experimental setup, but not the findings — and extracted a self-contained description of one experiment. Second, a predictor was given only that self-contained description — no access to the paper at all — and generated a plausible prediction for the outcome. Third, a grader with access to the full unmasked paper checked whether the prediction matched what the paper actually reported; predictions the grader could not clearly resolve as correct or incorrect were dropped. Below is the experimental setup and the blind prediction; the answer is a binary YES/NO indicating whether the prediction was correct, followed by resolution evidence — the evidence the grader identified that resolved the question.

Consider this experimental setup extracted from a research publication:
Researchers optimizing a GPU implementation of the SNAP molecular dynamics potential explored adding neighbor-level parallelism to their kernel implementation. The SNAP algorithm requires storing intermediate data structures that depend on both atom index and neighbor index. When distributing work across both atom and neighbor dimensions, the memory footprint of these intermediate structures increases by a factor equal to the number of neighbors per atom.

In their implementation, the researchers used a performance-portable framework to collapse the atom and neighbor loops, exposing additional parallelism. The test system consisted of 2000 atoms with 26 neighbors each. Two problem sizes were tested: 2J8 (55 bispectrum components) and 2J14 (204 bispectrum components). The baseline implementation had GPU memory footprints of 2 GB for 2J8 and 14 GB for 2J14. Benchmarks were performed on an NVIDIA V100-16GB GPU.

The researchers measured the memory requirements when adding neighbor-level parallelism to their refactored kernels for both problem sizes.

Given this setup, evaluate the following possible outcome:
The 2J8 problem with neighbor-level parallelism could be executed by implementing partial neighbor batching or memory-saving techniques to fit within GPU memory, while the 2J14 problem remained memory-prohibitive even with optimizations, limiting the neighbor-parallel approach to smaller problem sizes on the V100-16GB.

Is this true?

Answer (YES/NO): NO